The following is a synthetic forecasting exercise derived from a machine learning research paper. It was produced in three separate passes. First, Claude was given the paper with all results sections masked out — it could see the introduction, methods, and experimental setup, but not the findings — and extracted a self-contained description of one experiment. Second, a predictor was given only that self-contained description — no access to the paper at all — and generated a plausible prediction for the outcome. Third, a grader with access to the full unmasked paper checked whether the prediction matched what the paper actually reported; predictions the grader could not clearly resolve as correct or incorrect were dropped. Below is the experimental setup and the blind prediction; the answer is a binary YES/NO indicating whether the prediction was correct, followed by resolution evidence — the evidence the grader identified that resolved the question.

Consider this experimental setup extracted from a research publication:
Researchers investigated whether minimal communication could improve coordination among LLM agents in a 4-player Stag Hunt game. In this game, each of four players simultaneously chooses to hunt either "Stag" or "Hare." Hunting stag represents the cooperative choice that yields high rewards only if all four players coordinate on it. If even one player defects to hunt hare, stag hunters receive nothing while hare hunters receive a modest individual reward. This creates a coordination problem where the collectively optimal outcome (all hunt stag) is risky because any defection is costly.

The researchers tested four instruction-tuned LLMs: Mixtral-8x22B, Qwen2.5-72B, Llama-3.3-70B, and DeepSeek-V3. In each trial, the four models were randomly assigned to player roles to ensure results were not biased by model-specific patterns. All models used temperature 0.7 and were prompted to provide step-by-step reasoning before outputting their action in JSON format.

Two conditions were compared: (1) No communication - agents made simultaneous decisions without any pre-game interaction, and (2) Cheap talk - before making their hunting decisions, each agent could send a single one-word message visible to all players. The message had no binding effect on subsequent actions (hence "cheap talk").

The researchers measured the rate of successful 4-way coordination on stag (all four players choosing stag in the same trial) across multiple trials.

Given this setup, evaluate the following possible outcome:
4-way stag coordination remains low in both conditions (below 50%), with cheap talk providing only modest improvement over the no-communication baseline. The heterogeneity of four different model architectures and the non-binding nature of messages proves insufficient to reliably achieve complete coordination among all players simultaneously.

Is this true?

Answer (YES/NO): NO